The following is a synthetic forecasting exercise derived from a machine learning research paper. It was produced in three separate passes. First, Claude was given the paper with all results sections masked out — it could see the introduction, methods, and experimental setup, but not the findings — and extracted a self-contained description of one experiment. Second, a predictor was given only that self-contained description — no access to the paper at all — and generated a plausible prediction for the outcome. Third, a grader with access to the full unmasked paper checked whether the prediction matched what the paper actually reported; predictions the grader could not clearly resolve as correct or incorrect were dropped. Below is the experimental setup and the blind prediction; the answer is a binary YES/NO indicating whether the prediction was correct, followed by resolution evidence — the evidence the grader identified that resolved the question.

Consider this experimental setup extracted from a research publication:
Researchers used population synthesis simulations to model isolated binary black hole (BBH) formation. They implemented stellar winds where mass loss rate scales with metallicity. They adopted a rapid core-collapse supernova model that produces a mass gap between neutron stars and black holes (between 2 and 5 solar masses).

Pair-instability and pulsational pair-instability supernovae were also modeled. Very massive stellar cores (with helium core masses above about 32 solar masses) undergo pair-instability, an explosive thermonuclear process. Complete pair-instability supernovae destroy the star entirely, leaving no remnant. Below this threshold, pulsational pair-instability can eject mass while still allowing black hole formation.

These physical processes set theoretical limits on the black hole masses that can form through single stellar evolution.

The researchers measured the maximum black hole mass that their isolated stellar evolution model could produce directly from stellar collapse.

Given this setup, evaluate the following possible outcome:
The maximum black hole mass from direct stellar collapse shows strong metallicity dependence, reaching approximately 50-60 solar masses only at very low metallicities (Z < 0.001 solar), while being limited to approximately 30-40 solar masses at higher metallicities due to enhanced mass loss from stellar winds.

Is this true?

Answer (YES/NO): NO